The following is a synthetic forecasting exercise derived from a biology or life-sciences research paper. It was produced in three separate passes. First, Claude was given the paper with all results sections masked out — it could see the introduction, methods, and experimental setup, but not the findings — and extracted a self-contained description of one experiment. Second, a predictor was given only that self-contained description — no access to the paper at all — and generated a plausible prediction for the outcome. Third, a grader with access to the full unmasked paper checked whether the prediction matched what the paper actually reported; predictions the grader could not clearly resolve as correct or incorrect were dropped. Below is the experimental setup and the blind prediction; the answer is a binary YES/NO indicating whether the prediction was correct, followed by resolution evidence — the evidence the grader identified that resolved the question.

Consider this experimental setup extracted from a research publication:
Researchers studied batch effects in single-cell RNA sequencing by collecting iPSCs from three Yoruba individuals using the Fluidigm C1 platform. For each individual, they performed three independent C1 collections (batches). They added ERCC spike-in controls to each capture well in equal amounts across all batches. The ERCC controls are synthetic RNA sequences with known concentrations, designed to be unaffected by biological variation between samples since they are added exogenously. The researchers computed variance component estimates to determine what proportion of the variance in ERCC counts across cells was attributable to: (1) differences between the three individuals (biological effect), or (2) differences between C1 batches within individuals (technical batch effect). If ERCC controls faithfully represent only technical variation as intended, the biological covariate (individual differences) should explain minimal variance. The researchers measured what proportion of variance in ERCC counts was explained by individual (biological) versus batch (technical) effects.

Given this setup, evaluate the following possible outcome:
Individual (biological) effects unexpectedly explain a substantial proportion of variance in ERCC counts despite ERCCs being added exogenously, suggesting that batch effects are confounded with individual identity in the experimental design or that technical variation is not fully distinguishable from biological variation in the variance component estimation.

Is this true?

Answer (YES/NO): NO